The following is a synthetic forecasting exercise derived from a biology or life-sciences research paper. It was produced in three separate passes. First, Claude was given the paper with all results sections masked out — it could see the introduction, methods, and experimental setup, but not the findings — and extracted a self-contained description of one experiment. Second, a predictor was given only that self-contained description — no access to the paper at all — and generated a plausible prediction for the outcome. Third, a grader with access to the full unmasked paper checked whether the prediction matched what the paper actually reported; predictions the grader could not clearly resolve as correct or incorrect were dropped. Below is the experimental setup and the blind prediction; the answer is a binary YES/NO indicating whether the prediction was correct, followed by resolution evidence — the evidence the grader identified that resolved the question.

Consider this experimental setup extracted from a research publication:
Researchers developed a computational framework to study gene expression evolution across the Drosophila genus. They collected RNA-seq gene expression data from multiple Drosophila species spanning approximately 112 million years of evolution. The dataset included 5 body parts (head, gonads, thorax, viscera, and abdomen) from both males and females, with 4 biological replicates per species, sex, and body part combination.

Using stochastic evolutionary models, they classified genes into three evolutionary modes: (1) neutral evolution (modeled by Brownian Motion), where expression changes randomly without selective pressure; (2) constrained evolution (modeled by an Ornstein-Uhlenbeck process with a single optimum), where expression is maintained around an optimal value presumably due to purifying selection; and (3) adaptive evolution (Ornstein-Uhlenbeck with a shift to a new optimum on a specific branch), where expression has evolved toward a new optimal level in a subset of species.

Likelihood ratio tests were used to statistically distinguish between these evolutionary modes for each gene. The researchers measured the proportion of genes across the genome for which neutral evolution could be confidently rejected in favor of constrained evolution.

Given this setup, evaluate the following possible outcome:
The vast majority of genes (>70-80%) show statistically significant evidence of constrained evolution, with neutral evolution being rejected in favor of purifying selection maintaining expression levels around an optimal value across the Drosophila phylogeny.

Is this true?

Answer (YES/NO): NO